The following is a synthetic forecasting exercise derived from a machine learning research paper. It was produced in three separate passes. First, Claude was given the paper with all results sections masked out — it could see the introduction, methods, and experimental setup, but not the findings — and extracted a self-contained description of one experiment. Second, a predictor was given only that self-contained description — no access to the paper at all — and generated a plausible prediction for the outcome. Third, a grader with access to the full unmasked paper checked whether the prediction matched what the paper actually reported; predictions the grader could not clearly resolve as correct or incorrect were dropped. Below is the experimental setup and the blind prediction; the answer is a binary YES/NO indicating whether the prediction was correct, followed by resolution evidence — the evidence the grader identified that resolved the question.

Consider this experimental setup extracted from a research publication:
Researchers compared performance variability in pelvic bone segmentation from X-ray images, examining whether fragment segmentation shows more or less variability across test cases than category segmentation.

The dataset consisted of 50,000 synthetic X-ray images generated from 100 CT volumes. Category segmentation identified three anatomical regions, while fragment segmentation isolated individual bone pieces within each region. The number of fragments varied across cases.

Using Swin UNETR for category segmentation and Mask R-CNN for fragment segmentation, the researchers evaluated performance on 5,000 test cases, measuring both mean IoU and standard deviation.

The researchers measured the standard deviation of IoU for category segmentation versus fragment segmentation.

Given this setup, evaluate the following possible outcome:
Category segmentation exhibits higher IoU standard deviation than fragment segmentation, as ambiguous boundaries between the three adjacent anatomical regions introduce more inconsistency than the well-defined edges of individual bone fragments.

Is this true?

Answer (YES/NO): NO